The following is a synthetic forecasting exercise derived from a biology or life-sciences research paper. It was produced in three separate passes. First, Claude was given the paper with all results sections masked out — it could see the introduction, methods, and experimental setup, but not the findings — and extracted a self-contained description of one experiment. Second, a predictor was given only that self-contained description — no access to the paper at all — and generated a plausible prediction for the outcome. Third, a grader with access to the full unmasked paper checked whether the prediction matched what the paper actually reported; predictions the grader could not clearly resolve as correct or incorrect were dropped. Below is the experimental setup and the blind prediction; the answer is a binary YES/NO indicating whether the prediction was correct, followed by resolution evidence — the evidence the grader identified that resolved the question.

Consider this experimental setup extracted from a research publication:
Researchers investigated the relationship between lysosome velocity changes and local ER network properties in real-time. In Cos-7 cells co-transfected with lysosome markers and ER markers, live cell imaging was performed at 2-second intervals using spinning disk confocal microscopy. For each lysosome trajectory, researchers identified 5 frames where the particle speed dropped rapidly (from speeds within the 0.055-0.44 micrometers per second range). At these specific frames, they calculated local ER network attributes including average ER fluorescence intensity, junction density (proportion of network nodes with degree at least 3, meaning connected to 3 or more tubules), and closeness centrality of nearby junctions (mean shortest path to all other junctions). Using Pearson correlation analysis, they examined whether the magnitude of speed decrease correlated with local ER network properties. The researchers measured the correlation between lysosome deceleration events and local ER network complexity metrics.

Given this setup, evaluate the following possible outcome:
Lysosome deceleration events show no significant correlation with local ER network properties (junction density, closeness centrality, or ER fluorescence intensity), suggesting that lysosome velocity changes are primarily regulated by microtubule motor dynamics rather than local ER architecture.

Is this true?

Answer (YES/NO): NO